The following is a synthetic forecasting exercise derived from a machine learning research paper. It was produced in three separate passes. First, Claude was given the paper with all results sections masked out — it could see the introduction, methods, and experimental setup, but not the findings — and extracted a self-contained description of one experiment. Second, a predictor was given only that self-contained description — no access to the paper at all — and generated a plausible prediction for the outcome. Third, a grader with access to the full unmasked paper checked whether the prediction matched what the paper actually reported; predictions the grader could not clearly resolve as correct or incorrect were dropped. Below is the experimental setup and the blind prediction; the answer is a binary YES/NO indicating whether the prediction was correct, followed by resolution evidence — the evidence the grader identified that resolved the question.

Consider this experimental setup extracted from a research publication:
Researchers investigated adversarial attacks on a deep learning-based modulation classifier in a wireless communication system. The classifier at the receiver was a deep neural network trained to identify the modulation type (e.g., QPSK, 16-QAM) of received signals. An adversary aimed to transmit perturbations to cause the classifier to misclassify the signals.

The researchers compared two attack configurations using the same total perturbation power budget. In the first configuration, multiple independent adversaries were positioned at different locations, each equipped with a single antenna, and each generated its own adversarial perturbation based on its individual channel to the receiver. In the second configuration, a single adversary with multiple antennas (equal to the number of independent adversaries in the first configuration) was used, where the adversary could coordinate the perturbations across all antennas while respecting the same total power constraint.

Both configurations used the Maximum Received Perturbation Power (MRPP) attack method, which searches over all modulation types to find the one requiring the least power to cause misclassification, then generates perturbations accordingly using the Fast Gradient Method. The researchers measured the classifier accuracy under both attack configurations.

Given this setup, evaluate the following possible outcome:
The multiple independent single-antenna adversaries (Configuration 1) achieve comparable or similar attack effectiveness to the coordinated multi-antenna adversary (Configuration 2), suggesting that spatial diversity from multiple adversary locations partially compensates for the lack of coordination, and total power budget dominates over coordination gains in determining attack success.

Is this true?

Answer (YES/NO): NO